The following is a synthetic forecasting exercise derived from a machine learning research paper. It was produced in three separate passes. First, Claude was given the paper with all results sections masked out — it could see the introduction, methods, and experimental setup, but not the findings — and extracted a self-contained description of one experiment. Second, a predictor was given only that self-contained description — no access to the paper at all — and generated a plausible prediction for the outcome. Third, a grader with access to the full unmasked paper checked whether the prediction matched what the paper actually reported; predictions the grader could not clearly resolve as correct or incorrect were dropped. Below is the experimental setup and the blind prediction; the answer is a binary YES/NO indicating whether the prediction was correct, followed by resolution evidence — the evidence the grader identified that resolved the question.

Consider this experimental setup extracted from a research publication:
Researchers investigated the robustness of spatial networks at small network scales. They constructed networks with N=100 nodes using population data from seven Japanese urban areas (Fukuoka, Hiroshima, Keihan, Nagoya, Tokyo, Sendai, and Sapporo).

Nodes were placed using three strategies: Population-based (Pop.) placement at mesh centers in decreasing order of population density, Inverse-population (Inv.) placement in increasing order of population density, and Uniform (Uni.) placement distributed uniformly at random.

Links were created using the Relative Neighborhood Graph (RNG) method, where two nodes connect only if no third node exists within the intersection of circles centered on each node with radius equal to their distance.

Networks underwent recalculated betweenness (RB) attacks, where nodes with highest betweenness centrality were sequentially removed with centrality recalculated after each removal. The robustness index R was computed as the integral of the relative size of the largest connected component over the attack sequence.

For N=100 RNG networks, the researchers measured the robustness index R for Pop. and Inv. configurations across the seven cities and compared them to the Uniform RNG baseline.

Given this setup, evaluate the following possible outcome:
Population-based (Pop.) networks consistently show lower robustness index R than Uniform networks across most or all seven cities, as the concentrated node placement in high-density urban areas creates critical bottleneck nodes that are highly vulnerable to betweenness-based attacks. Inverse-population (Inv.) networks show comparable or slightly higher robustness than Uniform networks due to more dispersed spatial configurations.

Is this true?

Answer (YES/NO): NO